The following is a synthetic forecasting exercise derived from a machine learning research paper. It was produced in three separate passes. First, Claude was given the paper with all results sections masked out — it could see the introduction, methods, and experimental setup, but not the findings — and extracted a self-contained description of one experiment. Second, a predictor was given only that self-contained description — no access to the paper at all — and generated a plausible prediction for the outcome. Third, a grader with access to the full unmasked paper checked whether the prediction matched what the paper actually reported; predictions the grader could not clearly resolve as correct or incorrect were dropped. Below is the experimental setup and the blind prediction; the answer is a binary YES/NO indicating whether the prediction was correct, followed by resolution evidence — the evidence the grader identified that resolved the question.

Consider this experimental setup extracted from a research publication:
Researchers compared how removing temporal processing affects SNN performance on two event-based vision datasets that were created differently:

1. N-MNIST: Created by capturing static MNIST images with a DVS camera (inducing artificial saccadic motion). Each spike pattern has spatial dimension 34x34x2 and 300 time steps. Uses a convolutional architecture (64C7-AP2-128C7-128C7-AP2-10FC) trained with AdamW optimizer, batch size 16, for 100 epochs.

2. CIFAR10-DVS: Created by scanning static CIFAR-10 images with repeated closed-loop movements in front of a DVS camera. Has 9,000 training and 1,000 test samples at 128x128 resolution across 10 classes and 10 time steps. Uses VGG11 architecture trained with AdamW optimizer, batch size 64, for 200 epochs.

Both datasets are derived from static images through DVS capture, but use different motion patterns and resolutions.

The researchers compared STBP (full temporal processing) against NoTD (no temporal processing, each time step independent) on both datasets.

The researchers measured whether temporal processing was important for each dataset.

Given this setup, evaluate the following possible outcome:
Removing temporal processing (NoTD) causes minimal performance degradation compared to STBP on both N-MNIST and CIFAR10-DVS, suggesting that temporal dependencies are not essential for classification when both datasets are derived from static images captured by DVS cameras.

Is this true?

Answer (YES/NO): YES